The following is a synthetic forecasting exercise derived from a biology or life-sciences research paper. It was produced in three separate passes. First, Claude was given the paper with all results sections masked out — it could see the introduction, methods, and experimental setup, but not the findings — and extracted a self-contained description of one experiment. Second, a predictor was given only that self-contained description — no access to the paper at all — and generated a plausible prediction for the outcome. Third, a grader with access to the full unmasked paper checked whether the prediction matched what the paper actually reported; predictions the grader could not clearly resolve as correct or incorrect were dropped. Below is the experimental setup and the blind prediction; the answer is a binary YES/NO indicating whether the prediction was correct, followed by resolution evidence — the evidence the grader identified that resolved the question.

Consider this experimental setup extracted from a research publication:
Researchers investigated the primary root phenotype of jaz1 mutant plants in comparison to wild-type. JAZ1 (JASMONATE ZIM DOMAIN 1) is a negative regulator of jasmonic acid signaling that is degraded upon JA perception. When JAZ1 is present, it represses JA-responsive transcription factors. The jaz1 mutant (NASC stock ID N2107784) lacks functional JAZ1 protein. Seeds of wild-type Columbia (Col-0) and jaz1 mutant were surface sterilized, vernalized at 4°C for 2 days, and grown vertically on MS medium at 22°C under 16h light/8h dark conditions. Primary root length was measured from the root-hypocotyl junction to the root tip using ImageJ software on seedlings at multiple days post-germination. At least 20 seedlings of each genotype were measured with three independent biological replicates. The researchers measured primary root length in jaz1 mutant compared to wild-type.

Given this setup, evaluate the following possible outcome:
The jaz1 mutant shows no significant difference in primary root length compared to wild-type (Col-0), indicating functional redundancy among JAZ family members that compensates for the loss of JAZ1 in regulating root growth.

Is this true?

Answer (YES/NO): NO